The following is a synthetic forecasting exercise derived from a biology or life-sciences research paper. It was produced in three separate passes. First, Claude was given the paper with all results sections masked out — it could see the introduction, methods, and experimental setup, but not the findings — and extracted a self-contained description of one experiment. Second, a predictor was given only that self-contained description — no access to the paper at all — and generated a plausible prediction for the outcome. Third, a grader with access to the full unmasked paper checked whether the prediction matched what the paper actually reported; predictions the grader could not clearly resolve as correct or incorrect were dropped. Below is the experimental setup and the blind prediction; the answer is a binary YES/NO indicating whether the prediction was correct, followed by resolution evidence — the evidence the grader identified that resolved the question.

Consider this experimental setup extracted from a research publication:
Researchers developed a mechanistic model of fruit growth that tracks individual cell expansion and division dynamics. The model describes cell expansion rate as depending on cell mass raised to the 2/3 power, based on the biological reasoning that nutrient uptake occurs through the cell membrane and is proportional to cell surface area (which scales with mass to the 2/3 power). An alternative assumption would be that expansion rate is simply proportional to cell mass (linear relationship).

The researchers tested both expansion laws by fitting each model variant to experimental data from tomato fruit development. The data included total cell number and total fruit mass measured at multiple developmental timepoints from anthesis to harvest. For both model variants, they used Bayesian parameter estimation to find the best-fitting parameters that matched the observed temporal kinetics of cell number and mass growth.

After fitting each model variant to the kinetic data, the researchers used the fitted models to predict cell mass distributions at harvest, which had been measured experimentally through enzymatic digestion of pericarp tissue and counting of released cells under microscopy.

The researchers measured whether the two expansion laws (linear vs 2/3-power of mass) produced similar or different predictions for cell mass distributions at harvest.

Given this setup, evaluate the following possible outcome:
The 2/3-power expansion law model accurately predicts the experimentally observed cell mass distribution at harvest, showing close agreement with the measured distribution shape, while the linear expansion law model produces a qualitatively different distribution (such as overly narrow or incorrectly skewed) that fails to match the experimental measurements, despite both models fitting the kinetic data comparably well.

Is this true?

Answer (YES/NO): YES